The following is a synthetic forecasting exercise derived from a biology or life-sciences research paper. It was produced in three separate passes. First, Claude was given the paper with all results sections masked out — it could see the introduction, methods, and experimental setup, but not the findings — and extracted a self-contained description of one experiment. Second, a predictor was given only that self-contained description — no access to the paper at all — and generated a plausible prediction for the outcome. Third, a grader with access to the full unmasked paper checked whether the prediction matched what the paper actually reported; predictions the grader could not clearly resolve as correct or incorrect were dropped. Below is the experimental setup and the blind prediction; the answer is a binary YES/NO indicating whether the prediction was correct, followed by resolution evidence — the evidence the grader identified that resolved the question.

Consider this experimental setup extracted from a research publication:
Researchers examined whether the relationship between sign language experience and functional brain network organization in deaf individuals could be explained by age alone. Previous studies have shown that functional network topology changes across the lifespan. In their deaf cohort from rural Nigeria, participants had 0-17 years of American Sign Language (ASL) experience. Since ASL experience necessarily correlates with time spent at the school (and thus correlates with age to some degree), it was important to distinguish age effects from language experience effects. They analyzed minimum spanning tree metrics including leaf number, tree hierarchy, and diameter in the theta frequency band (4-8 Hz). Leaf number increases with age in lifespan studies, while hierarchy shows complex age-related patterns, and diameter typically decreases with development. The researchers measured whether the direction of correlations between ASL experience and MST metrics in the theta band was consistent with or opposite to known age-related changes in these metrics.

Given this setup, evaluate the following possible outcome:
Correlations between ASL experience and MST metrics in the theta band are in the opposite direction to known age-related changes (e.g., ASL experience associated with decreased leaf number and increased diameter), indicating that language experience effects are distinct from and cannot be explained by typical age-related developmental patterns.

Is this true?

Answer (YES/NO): YES